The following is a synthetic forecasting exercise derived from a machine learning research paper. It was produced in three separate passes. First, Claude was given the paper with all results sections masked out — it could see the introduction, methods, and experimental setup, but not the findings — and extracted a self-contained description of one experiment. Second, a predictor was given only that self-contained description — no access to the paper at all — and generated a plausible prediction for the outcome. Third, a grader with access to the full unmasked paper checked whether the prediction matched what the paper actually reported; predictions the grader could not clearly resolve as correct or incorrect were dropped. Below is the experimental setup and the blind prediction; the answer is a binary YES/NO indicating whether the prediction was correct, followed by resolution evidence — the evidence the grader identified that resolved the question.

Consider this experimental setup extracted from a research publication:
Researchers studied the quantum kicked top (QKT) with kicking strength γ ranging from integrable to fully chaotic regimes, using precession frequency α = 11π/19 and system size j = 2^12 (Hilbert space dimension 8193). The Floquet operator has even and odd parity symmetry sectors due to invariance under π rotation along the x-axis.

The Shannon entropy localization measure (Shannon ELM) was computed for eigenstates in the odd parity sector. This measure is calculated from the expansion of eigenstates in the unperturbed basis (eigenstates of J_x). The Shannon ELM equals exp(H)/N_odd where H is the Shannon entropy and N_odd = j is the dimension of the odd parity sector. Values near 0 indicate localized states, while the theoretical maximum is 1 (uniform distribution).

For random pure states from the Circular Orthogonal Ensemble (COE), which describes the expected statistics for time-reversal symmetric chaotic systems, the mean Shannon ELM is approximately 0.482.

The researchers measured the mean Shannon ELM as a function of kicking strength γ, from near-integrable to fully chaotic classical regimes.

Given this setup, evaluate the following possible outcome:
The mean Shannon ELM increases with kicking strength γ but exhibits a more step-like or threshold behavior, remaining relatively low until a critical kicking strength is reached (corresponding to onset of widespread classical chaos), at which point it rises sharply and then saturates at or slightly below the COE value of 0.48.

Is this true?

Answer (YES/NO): NO